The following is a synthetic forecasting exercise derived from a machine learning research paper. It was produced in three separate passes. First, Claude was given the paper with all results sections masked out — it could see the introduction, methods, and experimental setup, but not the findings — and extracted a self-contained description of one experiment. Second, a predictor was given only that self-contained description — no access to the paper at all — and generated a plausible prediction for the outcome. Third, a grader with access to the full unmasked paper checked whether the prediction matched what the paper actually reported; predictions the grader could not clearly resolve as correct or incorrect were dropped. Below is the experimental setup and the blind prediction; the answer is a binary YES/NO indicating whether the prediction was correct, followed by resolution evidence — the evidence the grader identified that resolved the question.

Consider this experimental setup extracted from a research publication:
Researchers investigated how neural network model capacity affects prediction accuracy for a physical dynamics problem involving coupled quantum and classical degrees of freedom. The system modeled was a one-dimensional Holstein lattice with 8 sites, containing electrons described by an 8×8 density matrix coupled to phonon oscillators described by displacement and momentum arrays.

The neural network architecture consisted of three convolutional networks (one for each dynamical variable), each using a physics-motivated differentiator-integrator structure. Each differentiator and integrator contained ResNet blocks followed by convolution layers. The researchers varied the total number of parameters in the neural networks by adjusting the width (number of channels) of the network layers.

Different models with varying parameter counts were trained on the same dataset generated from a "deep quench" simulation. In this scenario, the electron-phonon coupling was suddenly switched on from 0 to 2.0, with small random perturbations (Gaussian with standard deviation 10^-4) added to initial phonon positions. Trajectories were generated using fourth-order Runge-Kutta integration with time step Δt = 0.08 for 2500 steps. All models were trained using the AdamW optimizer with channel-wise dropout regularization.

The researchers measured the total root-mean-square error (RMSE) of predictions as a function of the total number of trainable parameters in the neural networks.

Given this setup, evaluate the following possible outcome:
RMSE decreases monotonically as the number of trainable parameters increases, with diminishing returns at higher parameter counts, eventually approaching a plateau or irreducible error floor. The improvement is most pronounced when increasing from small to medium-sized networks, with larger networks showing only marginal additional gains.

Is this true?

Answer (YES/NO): YES